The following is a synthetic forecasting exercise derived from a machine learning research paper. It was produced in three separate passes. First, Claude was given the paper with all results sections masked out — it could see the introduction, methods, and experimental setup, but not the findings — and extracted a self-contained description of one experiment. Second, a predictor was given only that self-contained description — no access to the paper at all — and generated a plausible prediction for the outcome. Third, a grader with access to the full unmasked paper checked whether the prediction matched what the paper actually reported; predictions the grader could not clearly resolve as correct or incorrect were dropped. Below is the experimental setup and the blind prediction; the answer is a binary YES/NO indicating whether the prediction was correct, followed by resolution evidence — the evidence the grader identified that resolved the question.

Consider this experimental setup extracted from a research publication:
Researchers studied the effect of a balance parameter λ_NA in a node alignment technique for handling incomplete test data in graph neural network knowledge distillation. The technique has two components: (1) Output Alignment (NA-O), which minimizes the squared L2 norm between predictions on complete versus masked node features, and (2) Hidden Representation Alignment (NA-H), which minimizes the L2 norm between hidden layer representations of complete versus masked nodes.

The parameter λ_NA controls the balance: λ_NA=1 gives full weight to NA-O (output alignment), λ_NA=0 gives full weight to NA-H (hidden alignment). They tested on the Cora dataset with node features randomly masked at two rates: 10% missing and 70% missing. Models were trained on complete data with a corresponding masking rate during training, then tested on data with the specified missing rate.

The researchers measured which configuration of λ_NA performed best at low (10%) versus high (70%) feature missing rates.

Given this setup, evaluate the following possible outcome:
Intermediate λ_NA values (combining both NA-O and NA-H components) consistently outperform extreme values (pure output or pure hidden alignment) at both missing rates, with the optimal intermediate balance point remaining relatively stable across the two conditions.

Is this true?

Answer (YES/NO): NO